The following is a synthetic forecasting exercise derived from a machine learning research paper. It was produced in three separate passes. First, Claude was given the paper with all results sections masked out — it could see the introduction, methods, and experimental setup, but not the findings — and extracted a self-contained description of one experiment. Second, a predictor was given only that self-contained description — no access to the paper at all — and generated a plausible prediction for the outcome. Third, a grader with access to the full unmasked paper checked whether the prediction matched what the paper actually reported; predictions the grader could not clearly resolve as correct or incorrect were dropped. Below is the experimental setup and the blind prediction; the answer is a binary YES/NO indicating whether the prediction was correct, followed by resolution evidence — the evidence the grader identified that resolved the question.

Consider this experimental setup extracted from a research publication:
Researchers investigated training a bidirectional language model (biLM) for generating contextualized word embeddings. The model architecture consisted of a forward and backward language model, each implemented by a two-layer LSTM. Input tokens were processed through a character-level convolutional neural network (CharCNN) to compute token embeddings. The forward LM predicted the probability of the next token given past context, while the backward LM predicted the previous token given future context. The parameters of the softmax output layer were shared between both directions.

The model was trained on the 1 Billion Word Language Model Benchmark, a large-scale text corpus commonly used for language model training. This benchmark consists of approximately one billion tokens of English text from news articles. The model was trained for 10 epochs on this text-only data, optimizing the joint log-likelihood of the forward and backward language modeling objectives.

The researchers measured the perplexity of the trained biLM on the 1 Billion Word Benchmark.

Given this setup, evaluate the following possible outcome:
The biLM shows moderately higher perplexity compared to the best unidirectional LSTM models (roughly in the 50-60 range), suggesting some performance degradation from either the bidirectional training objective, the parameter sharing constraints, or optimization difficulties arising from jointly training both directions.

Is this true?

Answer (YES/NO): NO